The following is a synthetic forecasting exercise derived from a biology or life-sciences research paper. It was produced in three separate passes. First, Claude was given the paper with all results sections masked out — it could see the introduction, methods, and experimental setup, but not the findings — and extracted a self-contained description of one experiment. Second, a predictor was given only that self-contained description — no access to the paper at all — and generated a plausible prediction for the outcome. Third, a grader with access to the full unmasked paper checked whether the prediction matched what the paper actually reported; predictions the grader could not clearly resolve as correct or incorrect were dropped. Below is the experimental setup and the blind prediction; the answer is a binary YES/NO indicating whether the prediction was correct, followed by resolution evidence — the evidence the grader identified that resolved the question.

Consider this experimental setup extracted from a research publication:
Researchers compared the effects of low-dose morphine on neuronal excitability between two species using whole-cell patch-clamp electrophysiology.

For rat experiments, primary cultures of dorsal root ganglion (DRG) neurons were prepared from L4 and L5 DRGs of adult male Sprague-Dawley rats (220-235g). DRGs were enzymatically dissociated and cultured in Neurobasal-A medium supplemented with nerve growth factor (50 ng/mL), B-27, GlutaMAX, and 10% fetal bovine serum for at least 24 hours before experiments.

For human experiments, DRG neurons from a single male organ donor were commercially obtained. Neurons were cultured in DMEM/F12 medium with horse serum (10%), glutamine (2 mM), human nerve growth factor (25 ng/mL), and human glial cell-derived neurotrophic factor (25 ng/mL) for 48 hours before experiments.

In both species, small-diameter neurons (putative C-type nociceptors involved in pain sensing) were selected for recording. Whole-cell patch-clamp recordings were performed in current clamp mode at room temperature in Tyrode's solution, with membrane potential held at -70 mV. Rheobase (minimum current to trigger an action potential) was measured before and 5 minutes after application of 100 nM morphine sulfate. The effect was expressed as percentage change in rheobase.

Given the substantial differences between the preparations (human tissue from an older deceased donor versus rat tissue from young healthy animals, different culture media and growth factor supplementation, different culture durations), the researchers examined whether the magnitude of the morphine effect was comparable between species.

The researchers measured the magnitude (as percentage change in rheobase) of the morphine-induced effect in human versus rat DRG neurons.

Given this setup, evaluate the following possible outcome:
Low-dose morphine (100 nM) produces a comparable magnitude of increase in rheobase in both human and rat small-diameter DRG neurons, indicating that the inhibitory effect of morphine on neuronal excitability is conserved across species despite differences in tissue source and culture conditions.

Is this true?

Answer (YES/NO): NO